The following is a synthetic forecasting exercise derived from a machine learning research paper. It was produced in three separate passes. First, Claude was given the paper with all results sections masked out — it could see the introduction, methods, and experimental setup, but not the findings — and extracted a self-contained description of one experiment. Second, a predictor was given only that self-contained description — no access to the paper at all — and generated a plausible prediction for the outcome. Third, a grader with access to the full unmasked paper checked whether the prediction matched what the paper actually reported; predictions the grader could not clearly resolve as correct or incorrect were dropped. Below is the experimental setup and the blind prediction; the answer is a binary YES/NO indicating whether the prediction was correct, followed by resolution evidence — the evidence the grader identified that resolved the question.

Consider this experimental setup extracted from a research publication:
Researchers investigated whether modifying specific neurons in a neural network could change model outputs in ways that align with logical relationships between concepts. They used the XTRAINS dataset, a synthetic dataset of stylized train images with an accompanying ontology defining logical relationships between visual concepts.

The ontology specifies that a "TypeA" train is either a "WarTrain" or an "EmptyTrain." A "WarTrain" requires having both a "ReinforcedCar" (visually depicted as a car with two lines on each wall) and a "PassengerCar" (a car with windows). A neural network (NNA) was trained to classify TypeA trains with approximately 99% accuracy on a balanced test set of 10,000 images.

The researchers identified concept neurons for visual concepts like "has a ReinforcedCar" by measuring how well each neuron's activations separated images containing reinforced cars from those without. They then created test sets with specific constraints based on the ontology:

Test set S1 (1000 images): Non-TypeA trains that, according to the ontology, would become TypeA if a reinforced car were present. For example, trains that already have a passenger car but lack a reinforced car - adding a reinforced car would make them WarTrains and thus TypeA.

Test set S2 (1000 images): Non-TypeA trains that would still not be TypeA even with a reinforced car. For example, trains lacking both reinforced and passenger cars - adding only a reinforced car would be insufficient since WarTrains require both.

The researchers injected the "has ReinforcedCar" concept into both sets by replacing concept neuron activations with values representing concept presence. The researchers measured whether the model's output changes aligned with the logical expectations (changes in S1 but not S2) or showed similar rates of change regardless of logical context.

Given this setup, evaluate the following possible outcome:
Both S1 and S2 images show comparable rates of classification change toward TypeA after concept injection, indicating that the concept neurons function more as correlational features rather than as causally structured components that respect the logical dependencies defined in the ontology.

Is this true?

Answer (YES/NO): NO